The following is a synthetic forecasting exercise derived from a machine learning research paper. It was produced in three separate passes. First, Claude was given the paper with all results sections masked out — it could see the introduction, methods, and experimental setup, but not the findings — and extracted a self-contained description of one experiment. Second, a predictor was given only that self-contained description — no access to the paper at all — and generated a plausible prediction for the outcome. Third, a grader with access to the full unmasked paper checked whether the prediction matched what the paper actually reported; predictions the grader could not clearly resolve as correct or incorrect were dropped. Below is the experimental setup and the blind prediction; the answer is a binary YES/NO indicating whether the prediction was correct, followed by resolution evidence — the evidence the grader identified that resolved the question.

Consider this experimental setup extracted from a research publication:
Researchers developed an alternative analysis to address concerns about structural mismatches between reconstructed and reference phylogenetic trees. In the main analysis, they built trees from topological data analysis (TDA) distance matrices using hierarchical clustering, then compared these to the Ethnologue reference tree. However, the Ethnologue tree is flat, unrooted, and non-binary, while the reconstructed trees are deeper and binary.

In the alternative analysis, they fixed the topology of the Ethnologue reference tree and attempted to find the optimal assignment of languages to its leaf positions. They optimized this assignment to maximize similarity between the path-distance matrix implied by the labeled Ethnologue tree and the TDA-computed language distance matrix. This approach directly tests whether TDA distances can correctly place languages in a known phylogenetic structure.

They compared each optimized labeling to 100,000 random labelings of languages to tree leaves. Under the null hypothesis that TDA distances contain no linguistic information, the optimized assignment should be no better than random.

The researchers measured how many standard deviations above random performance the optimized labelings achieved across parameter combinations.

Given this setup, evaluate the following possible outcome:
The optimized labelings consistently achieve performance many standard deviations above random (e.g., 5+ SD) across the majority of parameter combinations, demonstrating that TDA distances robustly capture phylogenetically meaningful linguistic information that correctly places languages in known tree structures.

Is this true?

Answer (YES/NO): NO